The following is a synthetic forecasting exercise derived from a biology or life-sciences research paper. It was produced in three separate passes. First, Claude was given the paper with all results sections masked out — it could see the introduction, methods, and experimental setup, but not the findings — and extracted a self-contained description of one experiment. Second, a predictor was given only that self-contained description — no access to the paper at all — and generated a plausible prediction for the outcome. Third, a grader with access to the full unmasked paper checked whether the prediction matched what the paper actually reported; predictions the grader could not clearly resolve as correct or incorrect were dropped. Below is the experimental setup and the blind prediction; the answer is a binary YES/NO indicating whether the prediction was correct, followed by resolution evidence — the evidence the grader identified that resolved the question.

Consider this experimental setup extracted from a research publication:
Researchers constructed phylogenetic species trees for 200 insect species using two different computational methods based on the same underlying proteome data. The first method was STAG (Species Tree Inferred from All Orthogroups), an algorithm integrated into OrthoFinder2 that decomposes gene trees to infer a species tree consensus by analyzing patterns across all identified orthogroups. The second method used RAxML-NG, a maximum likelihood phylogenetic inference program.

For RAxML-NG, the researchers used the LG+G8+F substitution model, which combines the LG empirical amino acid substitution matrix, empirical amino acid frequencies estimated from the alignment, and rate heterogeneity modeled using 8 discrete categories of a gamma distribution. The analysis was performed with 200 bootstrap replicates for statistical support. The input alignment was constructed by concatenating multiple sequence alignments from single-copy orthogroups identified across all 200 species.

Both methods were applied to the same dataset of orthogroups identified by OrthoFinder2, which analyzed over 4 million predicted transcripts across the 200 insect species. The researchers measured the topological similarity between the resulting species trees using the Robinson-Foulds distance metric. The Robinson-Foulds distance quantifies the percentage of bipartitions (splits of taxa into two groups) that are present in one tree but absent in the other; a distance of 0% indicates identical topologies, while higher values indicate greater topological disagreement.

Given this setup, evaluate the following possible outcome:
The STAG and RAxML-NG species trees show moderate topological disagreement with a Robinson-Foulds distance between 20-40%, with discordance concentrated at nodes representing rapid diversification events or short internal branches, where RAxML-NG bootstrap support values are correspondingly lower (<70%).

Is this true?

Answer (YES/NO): NO